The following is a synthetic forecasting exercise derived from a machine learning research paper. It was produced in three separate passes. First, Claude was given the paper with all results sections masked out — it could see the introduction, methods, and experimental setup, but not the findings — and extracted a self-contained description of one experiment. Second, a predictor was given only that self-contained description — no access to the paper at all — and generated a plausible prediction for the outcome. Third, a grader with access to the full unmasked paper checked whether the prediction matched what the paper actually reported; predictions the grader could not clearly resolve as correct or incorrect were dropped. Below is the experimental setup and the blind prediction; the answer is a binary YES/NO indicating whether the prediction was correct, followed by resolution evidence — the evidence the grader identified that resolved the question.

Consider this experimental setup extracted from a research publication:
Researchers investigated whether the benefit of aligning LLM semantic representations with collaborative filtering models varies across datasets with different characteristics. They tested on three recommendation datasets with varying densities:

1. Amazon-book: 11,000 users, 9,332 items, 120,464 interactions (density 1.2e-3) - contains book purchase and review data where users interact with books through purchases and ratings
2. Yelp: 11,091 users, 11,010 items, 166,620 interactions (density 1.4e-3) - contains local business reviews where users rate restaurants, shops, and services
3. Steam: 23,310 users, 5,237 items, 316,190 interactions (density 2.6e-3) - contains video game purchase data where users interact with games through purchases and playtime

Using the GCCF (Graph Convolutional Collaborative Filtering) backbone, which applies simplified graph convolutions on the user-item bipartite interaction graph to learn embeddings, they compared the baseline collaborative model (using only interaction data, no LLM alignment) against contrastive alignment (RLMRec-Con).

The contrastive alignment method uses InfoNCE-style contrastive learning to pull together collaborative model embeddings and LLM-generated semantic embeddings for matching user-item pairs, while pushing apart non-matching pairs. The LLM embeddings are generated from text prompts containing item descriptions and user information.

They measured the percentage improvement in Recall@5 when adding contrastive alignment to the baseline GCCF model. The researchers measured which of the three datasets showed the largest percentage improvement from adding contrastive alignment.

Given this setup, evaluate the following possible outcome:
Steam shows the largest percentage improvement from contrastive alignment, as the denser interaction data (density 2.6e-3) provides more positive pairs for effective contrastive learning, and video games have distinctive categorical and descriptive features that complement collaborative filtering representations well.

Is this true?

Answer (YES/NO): YES